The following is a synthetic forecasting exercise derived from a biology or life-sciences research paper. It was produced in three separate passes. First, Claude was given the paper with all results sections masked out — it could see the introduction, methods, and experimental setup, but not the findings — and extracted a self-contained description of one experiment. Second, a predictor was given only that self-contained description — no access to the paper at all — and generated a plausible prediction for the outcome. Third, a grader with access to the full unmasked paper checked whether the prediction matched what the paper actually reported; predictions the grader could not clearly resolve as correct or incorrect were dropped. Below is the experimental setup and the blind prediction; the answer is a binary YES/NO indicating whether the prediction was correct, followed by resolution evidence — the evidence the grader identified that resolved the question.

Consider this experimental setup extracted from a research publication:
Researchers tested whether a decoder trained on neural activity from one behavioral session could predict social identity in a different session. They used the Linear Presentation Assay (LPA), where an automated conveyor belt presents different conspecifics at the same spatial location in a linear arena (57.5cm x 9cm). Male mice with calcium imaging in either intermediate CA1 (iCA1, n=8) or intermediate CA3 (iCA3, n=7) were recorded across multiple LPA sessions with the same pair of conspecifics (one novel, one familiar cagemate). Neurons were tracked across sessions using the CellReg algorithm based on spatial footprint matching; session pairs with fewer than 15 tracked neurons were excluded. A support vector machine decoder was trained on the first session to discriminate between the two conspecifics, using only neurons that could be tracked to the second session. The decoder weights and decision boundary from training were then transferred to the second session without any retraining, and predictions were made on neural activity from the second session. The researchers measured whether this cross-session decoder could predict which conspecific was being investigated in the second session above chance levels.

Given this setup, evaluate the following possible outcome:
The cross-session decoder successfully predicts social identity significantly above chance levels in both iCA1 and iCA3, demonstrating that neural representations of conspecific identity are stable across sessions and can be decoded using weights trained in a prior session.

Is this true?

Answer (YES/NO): NO